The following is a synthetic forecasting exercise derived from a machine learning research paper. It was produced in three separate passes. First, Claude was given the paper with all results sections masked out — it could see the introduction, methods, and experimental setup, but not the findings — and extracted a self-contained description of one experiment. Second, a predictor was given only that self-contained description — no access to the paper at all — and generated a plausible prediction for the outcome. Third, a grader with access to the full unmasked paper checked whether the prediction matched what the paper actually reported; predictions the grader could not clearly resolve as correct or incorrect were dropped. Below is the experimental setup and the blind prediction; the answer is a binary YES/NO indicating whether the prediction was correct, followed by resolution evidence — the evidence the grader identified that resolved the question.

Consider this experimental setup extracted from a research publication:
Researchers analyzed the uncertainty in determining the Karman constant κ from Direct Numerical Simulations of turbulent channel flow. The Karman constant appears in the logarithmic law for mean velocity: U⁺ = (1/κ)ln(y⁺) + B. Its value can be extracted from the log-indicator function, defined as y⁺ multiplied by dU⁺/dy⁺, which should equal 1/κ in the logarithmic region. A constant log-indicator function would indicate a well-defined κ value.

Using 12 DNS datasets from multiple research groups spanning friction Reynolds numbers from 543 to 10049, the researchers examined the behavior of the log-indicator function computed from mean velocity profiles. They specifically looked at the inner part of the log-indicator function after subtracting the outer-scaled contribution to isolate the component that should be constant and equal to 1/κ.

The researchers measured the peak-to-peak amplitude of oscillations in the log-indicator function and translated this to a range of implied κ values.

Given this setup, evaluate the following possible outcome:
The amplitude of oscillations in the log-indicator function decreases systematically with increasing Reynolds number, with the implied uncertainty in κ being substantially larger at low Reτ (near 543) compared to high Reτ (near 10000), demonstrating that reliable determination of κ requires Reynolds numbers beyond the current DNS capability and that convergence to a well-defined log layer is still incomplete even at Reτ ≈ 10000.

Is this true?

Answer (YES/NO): NO